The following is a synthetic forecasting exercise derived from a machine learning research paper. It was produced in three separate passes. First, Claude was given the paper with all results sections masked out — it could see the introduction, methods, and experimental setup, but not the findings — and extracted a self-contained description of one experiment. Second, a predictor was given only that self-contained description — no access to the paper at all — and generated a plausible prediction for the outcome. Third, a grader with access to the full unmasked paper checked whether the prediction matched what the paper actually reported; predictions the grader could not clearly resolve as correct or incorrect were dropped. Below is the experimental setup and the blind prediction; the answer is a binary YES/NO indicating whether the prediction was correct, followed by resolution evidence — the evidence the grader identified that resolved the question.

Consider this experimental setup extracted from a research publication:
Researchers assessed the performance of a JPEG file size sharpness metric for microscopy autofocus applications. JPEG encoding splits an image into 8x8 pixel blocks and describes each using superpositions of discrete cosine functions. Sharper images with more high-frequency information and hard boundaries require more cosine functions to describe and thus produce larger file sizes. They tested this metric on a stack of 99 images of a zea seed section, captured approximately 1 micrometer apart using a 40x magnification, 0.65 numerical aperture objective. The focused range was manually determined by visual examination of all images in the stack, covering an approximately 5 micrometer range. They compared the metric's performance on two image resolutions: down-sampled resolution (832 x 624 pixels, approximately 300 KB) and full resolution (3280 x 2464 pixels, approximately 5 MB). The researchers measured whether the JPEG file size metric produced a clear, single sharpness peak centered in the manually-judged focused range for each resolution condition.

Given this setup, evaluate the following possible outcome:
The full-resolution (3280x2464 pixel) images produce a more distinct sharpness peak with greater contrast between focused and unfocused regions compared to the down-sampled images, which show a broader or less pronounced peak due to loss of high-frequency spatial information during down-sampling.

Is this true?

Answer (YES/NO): NO